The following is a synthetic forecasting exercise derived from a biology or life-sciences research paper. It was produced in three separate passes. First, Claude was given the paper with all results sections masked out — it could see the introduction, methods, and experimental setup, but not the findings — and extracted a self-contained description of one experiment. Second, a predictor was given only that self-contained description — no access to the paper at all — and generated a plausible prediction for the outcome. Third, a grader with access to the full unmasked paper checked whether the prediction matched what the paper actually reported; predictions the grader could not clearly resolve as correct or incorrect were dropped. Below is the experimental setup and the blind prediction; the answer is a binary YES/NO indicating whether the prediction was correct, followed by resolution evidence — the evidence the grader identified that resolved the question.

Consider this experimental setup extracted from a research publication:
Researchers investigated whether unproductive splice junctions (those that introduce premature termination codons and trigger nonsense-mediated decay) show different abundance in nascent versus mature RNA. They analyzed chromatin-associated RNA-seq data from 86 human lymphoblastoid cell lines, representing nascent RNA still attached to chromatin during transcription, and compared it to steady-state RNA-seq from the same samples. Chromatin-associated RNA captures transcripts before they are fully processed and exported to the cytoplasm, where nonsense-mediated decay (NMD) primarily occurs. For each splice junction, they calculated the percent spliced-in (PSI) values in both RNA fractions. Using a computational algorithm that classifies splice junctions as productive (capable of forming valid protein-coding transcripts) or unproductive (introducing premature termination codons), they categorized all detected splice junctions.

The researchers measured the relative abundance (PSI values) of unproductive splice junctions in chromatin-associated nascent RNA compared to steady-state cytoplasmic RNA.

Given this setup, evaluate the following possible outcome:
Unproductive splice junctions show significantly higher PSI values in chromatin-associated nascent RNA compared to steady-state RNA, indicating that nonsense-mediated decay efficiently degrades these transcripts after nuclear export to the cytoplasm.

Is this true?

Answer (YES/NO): YES